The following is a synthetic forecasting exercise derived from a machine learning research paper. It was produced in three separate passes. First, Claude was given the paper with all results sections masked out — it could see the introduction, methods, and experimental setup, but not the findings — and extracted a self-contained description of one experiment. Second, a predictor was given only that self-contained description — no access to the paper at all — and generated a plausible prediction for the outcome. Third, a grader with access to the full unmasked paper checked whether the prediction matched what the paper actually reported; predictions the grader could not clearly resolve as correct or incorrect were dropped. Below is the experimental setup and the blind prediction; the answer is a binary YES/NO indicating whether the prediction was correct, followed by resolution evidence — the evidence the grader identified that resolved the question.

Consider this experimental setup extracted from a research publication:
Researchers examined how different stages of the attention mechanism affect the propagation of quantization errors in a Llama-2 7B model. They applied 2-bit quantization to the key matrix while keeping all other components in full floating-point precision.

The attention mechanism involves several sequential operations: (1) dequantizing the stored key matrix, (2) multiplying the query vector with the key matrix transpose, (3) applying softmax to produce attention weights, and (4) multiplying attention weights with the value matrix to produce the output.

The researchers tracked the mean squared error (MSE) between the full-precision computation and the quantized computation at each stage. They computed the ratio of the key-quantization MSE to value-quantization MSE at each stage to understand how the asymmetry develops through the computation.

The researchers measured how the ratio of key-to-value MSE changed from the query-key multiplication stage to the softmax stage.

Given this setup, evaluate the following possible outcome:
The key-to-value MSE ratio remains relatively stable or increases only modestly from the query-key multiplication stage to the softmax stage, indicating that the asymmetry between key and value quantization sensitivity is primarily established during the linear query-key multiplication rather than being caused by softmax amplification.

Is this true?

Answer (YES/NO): NO